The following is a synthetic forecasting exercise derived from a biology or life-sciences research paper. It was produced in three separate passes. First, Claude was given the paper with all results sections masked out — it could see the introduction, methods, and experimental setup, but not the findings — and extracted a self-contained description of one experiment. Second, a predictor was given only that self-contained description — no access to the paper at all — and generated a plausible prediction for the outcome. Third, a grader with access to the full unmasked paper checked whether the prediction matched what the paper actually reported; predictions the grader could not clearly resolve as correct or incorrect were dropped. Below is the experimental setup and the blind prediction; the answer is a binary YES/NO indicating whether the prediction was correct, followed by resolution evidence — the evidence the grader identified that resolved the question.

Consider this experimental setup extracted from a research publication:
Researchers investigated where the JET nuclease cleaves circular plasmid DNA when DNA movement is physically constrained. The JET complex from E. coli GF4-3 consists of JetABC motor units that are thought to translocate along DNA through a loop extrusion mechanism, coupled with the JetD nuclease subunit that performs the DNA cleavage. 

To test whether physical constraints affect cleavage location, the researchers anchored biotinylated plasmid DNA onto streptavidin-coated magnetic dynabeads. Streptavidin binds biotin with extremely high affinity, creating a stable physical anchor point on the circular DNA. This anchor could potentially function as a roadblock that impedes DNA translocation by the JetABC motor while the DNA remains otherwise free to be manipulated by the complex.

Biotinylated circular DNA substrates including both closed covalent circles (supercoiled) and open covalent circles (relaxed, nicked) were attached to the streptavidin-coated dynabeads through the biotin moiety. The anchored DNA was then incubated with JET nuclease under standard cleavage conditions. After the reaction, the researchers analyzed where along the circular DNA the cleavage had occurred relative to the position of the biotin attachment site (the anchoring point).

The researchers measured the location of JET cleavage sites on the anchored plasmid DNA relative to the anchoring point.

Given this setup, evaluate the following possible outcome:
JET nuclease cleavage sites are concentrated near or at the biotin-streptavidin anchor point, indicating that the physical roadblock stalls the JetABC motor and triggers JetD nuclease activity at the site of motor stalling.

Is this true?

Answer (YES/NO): NO